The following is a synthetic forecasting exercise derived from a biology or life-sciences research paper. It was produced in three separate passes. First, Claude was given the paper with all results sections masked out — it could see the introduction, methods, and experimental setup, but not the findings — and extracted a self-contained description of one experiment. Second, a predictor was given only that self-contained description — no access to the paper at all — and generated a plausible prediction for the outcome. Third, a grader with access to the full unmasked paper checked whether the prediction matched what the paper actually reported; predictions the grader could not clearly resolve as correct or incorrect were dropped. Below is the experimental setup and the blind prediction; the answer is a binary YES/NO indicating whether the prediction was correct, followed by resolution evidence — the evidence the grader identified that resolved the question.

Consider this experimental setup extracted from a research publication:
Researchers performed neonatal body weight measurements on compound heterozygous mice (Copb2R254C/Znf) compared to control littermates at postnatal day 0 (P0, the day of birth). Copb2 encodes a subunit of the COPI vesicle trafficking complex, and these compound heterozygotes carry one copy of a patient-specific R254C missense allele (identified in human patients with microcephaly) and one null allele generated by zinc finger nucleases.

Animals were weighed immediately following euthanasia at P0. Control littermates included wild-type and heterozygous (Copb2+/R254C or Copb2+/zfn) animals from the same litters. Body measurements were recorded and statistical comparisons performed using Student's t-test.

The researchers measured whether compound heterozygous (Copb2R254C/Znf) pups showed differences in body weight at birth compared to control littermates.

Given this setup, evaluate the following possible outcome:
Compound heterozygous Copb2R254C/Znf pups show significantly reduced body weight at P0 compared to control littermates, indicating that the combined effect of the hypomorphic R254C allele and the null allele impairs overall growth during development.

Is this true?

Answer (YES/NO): YES